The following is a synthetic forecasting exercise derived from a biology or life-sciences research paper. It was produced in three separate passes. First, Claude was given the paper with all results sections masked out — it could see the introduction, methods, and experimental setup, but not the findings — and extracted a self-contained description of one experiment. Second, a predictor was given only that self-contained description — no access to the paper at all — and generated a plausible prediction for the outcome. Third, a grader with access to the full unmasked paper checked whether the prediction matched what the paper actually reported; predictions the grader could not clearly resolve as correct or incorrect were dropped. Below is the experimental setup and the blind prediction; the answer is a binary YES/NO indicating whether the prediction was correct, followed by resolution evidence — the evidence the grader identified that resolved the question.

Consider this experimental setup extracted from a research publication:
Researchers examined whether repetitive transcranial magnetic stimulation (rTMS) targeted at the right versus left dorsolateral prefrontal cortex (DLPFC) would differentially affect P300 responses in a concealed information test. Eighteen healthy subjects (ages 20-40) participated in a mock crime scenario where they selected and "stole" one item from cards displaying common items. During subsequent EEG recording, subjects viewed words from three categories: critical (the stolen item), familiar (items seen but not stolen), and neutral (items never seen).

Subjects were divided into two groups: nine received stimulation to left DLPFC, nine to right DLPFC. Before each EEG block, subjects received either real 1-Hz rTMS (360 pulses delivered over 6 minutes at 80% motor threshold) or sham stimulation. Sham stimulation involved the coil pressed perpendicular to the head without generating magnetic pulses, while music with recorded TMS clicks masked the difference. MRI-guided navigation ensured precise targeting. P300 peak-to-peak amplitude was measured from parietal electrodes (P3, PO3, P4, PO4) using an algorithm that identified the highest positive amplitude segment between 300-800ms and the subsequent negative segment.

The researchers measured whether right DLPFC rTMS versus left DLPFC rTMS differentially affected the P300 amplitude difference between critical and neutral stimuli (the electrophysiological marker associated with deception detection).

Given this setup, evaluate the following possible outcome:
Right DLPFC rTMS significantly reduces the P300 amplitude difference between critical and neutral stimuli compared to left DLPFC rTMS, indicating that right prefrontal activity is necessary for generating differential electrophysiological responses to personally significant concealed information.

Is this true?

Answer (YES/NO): NO